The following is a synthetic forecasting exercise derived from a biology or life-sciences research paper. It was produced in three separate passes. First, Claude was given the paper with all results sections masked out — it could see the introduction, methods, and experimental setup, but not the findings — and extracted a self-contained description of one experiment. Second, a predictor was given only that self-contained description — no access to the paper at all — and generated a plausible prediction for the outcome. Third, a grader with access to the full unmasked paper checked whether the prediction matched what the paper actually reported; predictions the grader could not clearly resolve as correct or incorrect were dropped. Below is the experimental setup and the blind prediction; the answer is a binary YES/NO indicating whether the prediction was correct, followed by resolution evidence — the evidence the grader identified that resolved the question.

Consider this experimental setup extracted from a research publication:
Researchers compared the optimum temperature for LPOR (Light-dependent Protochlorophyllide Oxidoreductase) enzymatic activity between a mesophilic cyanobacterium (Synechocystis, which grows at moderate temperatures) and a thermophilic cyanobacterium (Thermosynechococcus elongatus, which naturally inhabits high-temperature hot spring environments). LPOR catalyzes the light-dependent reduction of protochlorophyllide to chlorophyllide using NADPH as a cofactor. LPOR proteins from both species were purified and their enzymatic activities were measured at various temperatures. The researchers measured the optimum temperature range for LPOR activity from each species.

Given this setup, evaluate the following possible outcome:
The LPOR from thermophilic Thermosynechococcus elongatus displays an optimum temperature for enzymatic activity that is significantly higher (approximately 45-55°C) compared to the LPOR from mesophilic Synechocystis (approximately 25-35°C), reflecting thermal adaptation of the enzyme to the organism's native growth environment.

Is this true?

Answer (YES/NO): YES